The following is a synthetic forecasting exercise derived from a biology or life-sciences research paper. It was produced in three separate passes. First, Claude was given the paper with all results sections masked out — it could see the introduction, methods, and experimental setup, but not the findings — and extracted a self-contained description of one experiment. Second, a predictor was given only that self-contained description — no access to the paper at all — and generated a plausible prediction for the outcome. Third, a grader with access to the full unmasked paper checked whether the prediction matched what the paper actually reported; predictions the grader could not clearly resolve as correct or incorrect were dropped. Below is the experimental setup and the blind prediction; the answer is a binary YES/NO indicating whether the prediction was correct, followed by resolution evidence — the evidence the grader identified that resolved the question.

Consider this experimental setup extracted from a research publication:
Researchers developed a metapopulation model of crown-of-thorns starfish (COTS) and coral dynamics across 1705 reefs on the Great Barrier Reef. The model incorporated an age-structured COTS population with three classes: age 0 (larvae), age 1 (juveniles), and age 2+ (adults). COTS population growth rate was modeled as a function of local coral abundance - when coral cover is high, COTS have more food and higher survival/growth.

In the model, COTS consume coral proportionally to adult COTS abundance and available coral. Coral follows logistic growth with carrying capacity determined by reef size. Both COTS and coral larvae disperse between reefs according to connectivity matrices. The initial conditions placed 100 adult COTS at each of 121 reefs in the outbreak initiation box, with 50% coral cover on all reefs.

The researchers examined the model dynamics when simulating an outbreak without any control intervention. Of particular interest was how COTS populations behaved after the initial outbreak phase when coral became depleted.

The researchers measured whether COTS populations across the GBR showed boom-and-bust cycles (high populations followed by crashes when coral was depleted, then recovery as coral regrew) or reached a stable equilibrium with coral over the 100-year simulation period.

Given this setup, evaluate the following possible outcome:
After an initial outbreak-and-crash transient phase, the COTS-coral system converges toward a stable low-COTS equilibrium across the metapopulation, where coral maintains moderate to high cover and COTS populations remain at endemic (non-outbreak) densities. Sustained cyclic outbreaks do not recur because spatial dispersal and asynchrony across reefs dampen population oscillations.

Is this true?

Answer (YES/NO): NO